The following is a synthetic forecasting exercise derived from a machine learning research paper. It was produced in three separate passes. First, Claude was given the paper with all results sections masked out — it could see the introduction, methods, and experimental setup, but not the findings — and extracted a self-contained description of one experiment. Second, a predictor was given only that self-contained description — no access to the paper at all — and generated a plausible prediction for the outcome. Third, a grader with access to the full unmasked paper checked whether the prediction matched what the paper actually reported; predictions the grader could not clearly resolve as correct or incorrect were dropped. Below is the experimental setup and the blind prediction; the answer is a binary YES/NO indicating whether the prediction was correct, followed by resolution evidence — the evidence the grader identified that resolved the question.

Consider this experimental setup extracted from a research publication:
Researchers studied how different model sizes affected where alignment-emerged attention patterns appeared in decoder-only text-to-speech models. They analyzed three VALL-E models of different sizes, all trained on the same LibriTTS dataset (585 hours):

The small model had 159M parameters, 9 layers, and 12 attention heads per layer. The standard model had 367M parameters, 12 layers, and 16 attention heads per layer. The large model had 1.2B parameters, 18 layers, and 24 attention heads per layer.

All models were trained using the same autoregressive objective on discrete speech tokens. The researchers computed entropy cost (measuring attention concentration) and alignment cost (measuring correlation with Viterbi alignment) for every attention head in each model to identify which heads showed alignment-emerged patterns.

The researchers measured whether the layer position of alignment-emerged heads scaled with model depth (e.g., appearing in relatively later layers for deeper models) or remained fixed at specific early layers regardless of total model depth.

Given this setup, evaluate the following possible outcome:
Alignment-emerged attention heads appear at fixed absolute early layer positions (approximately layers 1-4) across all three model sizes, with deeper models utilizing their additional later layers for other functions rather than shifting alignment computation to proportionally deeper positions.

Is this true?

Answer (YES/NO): YES